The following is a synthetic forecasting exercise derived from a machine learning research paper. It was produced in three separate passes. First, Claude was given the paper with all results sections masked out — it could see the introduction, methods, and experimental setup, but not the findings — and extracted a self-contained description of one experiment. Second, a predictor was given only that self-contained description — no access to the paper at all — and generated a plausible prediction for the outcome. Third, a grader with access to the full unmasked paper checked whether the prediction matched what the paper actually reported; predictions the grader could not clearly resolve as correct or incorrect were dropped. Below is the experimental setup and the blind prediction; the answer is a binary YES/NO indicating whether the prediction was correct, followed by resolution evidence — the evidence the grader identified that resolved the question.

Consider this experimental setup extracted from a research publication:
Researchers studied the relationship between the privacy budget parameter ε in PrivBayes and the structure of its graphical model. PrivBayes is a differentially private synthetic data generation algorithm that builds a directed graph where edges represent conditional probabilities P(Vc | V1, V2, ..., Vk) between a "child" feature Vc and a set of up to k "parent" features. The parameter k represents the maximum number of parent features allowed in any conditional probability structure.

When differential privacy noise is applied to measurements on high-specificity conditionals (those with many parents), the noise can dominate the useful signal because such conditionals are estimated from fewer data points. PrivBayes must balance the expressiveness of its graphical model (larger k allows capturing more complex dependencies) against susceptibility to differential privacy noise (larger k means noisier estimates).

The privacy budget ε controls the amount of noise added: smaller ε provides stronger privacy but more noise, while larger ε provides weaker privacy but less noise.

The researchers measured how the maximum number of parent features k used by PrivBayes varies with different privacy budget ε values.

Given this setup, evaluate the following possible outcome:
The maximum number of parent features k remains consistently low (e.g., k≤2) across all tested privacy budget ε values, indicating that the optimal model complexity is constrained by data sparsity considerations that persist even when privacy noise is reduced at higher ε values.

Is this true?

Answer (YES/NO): NO